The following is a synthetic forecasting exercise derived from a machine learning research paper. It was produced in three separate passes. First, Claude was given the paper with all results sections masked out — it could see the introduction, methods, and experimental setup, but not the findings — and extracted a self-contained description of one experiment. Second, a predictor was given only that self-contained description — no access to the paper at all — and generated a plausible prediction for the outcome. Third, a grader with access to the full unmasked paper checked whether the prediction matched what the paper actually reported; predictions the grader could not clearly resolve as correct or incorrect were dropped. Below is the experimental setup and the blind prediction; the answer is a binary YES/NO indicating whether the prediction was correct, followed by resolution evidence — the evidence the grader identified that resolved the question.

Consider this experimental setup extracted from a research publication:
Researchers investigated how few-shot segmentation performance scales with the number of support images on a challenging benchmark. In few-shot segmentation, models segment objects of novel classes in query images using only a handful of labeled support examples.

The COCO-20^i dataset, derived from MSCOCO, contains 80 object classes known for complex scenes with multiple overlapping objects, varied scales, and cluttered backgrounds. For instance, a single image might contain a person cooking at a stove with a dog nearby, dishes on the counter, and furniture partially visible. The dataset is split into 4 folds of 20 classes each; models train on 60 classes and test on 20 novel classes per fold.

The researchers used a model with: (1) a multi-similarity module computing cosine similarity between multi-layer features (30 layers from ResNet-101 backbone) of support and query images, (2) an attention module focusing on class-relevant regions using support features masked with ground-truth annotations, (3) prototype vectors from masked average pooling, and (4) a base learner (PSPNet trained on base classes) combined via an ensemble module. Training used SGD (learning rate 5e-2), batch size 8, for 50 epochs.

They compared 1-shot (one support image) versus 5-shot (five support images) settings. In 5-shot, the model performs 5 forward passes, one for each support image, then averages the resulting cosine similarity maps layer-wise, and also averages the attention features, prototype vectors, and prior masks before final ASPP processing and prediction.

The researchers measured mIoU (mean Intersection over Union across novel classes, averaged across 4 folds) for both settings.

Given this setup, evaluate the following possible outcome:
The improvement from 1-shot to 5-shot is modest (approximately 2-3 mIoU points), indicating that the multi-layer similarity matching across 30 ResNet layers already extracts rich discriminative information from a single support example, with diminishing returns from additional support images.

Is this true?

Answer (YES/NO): NO